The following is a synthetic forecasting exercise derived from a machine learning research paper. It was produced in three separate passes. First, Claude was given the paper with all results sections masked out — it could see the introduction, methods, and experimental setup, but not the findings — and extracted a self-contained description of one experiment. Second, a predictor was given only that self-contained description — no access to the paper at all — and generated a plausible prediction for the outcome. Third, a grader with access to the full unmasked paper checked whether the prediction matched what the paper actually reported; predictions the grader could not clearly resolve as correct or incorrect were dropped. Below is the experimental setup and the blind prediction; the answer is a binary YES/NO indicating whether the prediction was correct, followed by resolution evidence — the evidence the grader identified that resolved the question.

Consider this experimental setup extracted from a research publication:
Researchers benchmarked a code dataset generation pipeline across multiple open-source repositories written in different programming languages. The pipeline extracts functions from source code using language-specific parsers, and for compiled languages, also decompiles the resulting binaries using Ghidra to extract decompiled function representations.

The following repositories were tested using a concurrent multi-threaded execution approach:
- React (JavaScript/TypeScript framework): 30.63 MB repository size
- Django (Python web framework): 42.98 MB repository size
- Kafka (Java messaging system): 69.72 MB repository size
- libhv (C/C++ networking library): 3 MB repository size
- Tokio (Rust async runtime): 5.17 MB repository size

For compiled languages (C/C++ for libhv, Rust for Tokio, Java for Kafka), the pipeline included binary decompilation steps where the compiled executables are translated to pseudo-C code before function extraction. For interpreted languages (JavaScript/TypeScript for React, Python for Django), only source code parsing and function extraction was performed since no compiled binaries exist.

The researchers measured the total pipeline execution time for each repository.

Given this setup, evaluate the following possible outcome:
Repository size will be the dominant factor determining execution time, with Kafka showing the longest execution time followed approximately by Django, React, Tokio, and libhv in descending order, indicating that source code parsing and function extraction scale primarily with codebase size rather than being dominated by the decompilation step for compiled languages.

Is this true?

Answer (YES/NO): NO